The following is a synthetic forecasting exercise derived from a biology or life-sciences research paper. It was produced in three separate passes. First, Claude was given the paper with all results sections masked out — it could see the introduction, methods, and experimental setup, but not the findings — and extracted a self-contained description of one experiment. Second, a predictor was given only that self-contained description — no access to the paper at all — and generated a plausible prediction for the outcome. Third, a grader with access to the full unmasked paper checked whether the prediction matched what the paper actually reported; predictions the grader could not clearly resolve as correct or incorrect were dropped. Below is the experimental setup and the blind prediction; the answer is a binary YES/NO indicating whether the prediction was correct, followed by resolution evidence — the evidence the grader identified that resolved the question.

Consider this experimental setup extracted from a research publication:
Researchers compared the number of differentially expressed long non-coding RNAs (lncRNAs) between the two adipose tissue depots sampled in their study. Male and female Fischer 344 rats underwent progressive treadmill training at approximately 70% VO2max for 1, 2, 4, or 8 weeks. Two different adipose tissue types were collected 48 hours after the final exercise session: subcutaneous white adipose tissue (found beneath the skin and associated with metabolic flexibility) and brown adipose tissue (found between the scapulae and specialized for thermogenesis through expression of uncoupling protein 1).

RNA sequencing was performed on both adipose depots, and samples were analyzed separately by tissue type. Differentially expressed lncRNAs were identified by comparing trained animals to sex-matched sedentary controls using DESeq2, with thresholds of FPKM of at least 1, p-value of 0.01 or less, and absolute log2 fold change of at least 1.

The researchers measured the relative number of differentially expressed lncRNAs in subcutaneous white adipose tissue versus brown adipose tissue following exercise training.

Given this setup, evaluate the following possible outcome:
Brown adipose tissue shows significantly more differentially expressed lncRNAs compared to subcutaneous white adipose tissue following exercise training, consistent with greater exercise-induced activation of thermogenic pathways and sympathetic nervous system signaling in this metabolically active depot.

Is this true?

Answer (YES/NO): NO